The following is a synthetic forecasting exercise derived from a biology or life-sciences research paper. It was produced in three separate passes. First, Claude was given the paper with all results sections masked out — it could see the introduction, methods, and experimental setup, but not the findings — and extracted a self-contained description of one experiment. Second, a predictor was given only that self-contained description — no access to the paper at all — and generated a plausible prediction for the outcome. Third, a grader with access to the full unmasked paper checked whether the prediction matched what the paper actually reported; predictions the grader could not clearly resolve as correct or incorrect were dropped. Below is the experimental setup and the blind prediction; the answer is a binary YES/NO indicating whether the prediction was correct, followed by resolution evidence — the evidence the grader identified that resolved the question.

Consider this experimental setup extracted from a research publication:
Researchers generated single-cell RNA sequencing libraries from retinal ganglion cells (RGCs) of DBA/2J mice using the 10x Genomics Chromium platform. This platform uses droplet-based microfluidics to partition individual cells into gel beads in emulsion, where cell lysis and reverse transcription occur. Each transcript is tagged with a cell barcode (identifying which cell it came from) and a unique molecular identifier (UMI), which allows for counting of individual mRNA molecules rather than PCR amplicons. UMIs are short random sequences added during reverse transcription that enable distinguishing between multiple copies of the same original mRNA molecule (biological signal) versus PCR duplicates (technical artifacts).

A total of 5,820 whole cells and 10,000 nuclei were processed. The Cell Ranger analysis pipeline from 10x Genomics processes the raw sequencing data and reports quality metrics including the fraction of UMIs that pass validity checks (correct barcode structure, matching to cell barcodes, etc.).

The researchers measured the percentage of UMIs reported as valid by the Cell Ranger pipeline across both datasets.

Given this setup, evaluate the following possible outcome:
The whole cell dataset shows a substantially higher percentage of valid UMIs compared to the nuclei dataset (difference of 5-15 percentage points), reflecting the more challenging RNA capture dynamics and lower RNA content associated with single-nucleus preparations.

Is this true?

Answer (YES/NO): NO